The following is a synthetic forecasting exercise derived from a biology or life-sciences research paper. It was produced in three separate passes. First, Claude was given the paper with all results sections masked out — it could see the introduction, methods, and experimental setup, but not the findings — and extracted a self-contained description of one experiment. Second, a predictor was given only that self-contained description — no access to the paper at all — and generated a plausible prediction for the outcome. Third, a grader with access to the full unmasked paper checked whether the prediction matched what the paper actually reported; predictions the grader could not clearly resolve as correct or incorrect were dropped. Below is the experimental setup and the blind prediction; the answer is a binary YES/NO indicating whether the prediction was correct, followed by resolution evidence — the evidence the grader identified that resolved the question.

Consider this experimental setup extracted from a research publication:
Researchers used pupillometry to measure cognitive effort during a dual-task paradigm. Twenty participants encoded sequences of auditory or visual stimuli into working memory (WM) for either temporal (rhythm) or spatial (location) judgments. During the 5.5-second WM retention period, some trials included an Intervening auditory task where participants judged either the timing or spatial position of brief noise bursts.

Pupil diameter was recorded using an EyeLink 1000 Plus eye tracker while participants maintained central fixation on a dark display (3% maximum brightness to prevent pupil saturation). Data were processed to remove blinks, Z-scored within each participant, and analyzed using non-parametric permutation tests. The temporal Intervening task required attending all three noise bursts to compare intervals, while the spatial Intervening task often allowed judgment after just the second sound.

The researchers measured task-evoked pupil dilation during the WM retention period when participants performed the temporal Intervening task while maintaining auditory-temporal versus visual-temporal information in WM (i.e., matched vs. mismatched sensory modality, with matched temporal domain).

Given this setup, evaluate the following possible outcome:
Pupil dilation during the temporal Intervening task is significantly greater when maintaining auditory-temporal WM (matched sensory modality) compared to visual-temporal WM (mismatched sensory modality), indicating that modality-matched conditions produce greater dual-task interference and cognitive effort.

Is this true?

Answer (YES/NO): YES